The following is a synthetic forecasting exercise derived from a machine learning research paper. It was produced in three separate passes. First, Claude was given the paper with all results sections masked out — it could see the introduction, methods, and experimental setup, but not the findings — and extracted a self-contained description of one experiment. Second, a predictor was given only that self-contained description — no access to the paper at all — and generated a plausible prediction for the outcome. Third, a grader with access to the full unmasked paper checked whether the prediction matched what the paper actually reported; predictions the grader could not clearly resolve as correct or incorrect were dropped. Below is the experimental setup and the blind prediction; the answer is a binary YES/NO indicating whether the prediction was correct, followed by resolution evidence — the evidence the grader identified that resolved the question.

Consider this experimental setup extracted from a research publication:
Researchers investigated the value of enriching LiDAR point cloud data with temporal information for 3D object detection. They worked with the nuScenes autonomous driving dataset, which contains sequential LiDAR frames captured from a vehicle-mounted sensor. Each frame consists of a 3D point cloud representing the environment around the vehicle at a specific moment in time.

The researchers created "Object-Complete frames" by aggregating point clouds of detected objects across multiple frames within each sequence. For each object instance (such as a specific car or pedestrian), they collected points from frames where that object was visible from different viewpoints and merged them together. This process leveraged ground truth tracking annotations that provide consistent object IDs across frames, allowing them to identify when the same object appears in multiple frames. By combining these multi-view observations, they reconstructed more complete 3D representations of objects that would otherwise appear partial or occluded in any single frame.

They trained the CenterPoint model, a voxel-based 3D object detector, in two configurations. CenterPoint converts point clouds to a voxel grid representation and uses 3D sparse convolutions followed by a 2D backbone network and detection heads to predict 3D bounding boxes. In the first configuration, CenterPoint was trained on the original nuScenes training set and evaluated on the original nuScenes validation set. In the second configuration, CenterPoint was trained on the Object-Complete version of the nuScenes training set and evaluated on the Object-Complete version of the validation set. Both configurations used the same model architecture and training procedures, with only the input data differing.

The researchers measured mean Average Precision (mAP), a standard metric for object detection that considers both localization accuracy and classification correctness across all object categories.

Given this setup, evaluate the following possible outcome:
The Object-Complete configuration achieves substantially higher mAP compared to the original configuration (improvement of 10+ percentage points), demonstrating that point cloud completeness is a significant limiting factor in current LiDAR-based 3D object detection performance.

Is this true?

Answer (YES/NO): YES